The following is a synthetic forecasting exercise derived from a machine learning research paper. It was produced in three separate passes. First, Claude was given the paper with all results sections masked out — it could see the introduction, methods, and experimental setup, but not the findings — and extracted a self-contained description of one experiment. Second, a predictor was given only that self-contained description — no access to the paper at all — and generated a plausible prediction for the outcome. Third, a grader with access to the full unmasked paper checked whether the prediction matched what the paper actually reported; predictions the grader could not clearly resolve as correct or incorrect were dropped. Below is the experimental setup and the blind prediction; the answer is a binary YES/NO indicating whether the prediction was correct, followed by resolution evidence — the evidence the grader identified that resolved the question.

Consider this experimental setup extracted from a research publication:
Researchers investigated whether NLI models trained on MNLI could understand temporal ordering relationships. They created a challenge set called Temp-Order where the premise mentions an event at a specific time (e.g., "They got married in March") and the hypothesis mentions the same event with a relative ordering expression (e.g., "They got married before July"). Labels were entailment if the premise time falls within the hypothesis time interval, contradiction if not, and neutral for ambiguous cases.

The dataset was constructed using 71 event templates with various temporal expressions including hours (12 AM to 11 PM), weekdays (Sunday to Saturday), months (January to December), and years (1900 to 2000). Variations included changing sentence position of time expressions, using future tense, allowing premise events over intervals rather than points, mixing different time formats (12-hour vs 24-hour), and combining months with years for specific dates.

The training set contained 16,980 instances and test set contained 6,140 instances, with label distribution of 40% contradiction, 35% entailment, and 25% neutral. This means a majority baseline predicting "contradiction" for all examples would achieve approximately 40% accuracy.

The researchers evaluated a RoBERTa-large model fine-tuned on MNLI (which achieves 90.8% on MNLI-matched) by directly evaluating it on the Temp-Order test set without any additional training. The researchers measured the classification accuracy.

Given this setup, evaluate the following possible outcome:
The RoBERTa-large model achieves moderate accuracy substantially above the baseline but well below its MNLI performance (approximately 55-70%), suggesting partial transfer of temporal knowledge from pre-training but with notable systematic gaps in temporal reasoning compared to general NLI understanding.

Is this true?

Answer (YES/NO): NO